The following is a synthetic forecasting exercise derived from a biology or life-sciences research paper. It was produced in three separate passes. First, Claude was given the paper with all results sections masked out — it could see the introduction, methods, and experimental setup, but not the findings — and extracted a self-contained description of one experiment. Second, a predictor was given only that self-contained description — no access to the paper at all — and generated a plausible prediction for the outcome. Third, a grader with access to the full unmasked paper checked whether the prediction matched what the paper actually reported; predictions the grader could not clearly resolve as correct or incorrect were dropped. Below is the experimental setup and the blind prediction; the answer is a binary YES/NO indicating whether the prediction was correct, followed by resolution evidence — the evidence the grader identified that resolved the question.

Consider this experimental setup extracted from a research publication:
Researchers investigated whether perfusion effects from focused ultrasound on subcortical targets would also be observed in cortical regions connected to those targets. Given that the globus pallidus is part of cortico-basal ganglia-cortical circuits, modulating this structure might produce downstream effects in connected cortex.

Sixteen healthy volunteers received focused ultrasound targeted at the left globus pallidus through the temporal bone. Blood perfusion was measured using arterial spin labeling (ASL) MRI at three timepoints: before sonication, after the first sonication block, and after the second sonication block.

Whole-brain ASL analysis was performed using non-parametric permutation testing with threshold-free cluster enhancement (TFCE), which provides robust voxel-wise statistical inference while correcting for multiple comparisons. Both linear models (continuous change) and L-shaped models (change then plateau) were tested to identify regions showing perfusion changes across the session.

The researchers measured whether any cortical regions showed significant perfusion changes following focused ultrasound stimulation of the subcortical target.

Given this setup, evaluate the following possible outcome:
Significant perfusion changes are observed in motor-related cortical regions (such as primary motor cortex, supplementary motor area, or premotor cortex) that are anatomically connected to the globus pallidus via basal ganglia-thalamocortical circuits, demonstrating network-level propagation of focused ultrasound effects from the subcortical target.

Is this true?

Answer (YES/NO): NO